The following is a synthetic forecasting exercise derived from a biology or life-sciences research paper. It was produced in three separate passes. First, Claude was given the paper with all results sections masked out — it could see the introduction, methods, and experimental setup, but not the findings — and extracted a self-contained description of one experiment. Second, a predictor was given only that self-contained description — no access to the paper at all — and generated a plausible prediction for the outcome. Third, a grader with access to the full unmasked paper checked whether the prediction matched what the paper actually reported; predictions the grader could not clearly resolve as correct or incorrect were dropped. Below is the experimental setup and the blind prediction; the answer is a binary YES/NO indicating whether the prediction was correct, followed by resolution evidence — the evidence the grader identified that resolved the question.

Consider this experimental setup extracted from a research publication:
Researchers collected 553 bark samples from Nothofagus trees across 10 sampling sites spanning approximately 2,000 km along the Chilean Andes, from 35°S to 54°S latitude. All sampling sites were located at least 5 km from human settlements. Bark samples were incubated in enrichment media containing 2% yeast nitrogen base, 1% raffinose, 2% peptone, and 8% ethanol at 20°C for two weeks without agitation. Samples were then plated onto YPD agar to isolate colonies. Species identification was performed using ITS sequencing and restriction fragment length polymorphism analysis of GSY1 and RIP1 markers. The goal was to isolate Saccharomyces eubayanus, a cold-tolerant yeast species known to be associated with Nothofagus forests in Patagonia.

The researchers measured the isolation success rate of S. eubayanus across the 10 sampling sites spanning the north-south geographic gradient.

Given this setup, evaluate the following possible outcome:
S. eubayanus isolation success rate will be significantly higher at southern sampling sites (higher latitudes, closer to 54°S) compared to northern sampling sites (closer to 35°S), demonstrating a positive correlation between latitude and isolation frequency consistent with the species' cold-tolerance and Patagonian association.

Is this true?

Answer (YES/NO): NO